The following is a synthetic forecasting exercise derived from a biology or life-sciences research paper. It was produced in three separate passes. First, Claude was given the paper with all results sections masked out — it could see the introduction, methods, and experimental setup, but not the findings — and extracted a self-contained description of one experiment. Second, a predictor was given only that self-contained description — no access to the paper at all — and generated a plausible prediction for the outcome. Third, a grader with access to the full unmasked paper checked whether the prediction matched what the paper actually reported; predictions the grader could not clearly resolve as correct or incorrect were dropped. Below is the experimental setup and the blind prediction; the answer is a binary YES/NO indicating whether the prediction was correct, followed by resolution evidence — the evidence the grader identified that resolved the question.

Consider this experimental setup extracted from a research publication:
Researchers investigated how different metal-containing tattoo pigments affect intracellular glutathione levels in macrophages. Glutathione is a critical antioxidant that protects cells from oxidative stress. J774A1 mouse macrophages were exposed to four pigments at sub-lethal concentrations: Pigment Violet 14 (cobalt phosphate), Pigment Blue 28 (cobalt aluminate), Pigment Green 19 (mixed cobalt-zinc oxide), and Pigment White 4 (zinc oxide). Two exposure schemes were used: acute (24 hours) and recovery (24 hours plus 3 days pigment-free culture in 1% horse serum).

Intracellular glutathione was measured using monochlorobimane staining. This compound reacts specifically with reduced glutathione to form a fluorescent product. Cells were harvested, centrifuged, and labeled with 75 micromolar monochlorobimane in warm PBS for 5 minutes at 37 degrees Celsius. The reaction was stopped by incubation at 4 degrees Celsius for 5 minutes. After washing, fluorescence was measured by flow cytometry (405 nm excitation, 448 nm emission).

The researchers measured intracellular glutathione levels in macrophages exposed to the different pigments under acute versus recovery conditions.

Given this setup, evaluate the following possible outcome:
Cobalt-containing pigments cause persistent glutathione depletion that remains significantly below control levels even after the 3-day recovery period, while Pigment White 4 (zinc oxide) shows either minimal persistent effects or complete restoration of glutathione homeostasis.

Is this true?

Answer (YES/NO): NO